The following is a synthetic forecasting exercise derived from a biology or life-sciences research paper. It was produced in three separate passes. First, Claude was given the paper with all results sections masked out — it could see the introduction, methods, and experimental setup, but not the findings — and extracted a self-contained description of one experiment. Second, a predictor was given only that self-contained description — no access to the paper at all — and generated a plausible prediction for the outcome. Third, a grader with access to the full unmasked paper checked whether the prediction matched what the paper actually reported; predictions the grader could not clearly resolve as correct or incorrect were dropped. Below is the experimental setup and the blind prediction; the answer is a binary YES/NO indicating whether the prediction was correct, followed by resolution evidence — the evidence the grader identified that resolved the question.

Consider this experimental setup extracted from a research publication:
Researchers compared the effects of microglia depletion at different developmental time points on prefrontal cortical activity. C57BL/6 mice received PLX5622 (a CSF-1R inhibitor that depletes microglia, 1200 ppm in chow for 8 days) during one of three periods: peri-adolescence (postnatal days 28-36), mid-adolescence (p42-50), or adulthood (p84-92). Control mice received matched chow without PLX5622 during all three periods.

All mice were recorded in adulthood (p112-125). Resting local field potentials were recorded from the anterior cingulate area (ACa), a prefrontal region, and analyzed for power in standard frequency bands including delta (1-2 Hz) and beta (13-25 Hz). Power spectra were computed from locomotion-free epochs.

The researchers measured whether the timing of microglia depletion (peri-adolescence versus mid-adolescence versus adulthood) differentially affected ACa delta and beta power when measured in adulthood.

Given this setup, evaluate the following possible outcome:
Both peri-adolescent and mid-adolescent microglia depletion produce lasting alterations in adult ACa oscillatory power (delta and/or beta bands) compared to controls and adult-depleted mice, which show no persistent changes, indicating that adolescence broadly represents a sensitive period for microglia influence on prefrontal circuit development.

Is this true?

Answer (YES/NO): YES